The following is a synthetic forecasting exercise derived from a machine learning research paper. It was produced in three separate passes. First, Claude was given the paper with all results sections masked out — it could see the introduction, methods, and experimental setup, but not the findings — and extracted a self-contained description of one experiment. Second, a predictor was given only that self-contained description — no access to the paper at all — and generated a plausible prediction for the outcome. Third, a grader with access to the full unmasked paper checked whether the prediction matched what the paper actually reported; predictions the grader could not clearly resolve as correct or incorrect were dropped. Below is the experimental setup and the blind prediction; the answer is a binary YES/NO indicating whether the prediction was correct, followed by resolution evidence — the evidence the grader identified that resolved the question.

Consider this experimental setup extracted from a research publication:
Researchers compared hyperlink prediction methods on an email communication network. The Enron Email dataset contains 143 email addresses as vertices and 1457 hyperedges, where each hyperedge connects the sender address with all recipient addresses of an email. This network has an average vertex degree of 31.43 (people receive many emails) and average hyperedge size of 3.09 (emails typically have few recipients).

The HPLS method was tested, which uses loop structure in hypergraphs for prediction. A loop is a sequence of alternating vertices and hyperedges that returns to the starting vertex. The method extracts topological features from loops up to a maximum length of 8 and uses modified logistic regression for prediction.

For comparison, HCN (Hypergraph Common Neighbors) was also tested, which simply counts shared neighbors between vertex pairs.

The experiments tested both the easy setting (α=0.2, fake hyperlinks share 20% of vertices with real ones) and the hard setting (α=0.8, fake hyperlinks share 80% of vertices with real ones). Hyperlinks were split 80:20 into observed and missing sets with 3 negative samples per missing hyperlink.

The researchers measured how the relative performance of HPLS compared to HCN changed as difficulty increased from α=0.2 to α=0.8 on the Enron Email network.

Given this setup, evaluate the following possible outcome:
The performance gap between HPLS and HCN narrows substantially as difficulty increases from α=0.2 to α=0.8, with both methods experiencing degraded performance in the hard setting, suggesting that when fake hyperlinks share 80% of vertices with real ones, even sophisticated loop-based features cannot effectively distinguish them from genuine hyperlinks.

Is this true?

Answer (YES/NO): NO